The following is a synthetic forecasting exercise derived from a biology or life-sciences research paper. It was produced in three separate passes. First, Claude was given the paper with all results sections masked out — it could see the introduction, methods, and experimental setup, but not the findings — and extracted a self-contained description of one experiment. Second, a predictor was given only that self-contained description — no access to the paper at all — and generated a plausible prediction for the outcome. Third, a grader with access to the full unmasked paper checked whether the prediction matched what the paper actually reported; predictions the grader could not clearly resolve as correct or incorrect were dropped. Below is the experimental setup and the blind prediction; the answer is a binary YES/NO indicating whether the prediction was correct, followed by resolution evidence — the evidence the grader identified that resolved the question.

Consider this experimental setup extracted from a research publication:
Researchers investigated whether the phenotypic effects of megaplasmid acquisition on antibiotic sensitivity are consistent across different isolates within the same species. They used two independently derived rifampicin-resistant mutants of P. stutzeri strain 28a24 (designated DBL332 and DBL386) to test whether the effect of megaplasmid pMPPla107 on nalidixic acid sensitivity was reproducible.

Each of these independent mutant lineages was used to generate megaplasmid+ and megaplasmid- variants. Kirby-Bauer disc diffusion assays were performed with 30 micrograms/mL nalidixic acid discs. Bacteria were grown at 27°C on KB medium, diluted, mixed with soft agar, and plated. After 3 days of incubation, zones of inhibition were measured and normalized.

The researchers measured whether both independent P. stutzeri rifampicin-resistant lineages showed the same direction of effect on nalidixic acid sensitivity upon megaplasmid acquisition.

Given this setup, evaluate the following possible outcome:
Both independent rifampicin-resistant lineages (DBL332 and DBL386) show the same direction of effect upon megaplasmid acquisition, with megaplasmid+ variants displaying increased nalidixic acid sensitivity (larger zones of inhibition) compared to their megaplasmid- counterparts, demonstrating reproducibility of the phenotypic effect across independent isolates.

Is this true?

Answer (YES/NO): YES